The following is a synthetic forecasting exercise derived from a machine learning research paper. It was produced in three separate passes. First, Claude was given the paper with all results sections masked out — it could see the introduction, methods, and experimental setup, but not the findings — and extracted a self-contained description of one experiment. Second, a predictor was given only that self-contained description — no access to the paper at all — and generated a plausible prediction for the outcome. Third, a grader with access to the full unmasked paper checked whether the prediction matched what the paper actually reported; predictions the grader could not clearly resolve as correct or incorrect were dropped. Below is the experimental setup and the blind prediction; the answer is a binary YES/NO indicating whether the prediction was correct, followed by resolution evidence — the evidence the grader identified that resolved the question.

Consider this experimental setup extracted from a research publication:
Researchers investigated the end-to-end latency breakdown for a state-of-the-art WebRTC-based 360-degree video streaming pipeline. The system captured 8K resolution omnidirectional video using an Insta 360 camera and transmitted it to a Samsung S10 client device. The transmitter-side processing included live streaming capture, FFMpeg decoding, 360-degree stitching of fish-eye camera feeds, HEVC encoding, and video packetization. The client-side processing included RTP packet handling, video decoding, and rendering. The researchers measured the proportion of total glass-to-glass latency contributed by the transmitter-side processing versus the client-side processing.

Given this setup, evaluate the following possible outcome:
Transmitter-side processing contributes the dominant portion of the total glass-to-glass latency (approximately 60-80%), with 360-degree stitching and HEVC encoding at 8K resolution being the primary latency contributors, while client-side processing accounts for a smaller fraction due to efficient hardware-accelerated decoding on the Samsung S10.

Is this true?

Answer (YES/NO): NO